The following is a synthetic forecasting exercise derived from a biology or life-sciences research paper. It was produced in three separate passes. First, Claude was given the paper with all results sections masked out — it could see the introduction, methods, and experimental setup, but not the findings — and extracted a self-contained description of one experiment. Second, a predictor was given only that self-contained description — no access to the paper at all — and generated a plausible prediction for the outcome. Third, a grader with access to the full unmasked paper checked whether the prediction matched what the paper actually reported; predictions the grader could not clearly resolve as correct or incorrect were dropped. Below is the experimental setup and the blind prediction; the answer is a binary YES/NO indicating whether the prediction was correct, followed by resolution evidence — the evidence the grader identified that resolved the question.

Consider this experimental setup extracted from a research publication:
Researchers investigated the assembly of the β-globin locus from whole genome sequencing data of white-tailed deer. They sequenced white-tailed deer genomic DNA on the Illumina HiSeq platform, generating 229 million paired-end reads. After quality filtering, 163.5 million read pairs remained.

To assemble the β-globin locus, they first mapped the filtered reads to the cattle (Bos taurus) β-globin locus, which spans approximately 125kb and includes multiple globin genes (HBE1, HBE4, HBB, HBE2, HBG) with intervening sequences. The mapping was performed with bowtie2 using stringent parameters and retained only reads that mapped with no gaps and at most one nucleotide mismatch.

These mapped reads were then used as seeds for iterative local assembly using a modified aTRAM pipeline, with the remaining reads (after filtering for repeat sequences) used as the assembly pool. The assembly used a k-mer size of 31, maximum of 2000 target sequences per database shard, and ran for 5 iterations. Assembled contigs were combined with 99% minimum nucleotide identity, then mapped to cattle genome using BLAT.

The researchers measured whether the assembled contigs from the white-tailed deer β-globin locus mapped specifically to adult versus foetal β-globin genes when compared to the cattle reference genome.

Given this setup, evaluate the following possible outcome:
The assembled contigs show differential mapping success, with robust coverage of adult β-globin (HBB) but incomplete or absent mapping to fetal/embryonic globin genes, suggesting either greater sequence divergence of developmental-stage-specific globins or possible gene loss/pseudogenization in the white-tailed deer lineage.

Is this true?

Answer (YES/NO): NO